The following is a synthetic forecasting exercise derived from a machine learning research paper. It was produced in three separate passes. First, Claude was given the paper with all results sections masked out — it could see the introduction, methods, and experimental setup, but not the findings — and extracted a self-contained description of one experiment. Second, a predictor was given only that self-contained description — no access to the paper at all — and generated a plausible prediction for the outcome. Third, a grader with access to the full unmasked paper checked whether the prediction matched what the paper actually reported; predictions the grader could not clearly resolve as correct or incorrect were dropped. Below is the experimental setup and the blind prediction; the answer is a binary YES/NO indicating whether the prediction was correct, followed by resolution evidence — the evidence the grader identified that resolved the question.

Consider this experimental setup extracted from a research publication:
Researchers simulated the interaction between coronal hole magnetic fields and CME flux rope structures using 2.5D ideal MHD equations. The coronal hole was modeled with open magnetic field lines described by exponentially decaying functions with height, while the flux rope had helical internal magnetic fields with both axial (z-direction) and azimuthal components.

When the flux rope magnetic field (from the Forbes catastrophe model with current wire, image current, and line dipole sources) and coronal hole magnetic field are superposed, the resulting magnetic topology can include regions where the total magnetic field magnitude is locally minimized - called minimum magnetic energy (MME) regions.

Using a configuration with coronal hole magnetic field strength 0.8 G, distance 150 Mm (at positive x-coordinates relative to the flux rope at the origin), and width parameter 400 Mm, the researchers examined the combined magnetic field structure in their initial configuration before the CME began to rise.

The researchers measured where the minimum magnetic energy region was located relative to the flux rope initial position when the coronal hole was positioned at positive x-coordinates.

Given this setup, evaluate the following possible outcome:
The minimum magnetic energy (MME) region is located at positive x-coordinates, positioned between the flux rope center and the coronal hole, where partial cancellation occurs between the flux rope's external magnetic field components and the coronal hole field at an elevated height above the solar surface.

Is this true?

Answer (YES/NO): NO